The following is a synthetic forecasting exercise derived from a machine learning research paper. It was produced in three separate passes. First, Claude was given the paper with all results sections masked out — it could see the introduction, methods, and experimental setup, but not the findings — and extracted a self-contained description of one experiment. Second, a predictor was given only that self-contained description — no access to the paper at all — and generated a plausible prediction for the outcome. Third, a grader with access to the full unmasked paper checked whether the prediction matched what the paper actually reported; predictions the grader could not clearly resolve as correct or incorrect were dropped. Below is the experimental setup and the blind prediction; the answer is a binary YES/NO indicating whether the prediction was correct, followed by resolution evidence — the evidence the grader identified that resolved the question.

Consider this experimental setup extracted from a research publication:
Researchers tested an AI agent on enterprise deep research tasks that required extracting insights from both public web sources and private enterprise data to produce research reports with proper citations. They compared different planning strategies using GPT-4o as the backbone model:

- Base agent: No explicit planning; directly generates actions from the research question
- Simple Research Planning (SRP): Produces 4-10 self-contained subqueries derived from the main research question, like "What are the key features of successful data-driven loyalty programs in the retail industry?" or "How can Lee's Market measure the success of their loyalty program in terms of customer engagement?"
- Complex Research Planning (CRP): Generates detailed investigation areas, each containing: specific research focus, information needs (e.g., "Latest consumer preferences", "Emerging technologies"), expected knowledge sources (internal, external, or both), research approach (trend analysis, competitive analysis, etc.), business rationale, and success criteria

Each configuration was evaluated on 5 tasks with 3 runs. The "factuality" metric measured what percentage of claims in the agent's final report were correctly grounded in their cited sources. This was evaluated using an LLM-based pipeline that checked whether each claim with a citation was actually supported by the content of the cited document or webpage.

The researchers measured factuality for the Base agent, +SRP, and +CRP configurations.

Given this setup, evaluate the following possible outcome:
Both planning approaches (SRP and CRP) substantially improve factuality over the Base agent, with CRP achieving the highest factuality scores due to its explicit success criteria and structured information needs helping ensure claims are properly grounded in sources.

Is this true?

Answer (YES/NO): NO